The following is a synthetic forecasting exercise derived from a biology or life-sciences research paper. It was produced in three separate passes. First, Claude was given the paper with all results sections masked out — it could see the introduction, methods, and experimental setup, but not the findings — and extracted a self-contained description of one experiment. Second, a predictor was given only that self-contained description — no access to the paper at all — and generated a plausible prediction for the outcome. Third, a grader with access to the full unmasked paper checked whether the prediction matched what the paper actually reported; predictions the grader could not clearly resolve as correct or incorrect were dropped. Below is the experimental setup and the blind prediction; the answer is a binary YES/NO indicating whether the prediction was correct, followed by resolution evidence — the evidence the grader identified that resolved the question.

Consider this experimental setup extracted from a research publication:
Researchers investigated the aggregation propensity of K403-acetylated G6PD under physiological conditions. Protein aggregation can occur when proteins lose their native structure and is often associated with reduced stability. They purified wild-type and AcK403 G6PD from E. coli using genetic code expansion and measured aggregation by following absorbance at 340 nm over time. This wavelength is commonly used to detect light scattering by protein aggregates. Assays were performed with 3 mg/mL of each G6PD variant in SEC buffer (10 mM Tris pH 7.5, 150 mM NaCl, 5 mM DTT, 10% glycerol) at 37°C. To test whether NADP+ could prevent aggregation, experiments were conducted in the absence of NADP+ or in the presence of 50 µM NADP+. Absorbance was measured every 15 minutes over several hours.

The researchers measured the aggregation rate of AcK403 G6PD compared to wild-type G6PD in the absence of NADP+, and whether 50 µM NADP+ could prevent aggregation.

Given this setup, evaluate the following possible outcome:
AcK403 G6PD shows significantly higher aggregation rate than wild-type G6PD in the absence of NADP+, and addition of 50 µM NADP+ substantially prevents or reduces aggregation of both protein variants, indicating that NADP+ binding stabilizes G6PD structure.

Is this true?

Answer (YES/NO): NO